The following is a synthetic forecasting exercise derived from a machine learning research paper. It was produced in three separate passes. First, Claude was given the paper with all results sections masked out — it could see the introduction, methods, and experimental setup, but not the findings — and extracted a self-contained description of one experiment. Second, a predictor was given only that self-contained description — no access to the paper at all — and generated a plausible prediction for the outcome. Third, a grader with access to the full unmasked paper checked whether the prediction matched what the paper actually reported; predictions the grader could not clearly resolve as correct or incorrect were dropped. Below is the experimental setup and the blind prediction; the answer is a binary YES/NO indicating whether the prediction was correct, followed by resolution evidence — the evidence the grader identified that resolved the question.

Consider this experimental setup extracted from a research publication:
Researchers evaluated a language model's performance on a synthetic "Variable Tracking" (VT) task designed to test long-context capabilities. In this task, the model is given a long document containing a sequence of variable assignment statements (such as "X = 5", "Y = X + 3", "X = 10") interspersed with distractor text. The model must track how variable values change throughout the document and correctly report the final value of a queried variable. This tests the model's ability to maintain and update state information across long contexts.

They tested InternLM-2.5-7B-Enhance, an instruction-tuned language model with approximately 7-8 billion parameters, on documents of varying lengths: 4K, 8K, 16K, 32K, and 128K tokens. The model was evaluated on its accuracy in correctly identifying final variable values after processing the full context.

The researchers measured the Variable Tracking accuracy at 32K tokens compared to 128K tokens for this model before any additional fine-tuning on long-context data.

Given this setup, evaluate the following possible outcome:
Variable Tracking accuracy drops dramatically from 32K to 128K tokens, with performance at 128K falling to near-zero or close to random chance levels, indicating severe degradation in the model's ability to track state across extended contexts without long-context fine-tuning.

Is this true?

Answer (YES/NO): YES